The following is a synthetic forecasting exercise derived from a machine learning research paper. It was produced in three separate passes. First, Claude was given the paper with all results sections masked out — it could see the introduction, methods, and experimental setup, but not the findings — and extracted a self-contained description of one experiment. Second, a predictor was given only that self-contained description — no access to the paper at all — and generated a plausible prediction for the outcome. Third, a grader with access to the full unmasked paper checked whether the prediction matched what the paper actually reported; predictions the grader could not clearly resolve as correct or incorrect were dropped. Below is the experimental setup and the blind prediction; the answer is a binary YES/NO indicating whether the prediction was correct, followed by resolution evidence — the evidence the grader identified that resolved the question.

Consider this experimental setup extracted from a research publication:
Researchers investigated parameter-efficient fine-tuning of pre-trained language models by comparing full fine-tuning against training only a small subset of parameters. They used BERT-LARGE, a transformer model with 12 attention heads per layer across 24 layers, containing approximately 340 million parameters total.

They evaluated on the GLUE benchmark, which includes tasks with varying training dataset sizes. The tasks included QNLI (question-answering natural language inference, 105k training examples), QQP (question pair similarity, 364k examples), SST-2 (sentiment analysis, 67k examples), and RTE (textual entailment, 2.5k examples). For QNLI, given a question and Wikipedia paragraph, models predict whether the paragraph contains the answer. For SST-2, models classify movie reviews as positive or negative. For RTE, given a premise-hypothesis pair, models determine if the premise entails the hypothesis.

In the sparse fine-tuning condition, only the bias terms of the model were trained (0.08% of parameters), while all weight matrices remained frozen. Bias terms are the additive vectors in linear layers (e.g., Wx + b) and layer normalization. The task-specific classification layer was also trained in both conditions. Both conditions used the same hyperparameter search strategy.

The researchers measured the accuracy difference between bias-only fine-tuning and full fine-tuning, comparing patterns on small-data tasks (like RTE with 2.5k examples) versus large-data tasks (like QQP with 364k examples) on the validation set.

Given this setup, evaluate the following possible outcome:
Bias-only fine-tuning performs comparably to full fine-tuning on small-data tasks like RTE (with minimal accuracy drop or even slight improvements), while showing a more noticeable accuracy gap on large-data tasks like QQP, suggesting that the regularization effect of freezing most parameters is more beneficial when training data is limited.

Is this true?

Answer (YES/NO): YES